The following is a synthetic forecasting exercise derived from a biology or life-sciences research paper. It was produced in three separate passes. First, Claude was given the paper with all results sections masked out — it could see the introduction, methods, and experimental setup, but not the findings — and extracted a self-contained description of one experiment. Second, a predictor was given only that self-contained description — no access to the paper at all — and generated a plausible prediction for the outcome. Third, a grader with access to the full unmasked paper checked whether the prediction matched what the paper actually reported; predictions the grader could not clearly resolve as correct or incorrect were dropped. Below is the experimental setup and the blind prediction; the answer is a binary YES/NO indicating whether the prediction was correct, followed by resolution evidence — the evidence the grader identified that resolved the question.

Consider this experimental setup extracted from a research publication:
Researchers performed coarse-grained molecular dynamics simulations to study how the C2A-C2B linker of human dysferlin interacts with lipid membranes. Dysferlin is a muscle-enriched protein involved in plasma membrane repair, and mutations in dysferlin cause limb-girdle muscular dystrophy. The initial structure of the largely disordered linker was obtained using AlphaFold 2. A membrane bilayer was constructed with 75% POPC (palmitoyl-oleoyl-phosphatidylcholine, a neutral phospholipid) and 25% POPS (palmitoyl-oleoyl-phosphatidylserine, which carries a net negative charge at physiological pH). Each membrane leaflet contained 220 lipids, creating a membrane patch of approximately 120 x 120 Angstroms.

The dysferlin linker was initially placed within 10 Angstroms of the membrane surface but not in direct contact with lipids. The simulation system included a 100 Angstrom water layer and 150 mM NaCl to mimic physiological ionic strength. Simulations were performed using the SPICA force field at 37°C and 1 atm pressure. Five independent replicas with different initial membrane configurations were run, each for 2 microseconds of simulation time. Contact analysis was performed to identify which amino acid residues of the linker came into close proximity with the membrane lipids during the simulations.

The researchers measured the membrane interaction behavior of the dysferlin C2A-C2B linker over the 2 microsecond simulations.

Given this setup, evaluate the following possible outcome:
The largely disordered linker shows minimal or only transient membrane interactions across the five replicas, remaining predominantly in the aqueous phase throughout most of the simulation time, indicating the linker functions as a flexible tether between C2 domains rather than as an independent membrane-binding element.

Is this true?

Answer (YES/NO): NO